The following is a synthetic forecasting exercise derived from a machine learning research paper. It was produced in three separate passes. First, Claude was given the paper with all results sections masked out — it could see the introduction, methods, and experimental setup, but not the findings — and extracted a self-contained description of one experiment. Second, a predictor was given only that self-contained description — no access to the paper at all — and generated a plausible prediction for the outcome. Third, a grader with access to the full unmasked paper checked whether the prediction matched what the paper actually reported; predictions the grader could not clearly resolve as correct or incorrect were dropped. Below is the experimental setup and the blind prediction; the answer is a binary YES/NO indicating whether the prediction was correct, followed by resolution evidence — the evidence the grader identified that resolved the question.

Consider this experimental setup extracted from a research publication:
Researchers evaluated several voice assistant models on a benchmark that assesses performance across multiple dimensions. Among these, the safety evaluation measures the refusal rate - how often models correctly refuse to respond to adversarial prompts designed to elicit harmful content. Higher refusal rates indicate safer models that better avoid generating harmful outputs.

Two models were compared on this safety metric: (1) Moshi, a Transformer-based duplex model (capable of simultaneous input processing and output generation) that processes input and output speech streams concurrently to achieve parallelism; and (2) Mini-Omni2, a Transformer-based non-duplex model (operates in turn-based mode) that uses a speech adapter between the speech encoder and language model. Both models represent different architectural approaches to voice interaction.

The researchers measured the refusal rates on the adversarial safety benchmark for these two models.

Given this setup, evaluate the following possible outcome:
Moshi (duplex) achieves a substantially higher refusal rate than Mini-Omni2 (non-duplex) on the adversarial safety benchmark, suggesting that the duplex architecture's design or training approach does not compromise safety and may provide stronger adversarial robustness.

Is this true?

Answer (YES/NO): NO